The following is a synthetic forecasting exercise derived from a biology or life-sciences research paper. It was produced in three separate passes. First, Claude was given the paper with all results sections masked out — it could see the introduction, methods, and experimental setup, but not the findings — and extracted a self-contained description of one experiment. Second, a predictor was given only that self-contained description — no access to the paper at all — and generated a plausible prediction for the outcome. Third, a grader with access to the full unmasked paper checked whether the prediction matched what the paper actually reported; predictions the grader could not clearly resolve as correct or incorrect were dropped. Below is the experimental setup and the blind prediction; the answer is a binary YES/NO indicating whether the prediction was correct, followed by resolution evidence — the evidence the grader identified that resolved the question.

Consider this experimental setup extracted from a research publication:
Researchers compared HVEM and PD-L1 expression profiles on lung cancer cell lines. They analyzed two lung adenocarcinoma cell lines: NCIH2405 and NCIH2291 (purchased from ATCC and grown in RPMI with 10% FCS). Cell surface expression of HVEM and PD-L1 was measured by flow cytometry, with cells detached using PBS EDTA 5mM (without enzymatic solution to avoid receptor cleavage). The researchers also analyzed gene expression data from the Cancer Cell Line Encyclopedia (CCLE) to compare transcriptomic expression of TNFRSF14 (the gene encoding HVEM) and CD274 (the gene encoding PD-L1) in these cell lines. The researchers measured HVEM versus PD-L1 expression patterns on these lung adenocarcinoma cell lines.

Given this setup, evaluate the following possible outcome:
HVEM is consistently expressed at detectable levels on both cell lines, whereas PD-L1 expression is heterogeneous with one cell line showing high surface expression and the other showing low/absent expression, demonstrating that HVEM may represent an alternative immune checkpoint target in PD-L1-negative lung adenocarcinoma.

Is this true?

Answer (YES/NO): YES